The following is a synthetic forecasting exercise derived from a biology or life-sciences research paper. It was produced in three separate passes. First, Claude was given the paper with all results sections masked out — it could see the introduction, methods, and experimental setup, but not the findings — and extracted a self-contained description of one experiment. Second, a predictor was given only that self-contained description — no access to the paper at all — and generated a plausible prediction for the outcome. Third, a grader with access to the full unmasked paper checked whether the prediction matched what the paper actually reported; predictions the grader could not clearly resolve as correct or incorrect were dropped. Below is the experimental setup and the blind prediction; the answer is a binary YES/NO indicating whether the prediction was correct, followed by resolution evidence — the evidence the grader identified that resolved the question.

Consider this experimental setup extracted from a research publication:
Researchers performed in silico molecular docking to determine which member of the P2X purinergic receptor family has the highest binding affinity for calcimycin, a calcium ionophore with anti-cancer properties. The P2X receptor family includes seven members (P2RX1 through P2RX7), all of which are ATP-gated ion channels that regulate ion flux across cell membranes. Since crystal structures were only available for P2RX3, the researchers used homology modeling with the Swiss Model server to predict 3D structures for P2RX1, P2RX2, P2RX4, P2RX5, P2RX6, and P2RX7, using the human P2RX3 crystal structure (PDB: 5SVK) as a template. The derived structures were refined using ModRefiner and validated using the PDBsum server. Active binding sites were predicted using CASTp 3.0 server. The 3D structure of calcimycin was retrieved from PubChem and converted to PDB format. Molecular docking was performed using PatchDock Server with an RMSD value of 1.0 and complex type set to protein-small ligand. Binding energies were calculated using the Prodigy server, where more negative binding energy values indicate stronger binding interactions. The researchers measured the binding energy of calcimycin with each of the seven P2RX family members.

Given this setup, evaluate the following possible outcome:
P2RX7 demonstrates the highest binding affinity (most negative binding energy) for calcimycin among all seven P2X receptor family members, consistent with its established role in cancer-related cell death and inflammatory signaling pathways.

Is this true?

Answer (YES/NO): NO